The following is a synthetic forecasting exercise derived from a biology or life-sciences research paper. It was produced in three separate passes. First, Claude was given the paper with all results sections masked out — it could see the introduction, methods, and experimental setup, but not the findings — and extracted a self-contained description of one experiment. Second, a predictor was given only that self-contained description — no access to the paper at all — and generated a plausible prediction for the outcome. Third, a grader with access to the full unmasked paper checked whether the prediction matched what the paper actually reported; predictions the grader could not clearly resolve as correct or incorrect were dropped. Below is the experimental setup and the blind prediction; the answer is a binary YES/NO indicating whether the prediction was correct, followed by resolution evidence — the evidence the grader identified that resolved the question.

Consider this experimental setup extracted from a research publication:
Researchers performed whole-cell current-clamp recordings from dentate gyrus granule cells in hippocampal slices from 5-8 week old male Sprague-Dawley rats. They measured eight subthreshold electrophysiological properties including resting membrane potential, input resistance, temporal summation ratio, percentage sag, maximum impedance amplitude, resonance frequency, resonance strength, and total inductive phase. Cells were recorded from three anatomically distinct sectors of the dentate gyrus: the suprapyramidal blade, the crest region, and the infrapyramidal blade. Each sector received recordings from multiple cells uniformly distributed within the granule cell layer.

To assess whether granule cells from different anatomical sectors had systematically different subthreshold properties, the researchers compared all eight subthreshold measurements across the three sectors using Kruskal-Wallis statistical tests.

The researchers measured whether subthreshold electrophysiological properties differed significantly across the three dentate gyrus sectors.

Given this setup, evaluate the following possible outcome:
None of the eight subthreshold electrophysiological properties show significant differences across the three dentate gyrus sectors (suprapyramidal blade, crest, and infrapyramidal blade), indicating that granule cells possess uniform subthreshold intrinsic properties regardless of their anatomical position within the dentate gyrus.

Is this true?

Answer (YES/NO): YES